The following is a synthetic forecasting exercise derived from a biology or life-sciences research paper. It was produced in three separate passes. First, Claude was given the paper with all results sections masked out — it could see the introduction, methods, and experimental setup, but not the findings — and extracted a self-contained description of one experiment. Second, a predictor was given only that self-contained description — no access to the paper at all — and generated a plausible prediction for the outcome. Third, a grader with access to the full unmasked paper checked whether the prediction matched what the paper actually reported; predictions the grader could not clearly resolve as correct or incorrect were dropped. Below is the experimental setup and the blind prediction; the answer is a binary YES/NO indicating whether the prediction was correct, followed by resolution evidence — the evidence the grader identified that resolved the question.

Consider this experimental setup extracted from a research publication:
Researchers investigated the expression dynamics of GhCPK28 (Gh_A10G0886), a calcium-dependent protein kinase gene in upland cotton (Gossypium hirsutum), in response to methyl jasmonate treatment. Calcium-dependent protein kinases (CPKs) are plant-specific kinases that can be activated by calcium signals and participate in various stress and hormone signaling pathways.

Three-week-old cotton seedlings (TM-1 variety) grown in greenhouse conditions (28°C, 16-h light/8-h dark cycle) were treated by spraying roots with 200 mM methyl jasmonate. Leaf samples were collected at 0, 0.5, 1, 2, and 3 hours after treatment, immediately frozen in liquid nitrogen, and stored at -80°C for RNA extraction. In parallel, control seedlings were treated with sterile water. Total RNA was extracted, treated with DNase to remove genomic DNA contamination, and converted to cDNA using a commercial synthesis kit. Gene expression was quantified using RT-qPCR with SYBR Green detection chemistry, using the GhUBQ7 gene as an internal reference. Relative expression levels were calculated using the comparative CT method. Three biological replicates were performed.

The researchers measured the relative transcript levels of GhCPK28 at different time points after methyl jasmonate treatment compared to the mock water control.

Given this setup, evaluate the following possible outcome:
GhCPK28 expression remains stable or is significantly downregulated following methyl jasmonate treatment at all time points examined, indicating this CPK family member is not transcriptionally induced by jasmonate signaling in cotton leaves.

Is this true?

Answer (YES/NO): NO